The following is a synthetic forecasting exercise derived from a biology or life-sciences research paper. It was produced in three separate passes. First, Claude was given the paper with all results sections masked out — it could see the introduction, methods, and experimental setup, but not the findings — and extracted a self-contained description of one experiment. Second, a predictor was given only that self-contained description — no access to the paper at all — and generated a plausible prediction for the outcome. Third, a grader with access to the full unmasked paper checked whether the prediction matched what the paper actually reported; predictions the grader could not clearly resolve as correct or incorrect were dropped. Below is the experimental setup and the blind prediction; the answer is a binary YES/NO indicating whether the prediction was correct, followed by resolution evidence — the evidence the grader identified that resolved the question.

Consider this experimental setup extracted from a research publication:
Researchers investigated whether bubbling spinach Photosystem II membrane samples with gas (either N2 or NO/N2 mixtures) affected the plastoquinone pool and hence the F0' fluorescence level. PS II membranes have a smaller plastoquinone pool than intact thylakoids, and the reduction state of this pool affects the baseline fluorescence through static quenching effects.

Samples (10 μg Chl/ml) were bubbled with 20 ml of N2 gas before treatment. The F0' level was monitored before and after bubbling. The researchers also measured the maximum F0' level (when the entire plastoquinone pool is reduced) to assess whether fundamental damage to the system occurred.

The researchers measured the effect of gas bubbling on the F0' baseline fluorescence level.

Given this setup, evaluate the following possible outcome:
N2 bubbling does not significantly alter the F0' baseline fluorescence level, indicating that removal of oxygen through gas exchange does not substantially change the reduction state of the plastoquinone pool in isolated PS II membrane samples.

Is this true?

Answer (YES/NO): NO